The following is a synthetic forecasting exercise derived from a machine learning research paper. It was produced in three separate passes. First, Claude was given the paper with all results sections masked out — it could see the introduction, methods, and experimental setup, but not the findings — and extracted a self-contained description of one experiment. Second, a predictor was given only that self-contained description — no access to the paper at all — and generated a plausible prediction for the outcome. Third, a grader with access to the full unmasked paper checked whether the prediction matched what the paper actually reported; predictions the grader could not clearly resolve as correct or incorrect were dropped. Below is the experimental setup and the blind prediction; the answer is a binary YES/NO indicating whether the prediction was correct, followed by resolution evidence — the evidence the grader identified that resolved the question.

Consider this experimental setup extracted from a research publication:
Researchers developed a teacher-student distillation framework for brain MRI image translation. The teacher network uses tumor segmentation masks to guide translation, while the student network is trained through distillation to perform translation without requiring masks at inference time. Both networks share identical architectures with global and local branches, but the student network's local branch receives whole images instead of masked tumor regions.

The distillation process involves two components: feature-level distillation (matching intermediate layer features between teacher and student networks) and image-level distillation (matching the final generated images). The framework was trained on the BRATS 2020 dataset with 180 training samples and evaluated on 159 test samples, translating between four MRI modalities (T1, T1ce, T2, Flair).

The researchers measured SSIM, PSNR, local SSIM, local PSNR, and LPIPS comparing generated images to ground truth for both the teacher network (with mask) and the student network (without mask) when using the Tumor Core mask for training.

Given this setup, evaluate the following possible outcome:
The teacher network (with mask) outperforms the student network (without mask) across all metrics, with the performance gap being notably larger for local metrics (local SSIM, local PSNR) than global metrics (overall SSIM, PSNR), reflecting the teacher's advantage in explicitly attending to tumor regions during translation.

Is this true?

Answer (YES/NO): NO